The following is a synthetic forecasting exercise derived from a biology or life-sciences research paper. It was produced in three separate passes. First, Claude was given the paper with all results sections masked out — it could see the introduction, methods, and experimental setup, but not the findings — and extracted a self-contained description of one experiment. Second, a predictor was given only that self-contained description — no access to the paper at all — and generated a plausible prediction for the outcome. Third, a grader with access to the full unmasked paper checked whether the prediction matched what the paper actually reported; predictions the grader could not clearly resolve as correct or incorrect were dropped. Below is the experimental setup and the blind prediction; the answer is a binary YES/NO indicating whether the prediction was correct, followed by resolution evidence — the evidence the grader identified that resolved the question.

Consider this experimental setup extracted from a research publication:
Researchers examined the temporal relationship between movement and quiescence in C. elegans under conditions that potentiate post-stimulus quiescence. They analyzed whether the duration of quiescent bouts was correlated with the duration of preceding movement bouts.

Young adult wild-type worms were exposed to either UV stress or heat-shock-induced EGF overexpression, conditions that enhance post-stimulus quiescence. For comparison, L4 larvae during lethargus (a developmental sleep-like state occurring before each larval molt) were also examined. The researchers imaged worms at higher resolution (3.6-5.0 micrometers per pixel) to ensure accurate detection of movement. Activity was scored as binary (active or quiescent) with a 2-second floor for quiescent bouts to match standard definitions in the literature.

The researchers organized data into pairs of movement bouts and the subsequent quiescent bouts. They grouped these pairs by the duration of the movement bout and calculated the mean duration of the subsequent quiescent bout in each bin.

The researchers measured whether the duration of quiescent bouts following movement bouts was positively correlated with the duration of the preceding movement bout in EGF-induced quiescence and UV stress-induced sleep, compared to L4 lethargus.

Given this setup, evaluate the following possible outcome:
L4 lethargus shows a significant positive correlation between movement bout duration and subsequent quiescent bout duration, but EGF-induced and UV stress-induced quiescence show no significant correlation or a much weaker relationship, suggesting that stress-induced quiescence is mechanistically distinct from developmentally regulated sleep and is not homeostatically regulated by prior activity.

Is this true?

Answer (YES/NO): YES